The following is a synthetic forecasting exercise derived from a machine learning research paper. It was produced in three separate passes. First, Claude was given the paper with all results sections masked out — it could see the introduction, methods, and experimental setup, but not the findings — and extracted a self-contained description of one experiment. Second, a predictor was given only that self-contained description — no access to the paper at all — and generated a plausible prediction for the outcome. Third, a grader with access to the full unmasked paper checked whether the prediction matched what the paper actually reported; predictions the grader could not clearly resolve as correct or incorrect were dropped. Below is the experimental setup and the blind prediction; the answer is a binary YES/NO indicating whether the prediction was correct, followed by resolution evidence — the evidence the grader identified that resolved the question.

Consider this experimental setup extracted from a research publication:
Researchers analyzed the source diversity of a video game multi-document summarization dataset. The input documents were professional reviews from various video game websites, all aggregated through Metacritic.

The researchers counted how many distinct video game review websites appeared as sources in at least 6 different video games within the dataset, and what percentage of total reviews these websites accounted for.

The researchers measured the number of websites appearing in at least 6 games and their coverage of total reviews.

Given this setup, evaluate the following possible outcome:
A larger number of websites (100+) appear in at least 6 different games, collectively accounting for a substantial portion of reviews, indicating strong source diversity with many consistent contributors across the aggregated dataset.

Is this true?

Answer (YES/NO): YES